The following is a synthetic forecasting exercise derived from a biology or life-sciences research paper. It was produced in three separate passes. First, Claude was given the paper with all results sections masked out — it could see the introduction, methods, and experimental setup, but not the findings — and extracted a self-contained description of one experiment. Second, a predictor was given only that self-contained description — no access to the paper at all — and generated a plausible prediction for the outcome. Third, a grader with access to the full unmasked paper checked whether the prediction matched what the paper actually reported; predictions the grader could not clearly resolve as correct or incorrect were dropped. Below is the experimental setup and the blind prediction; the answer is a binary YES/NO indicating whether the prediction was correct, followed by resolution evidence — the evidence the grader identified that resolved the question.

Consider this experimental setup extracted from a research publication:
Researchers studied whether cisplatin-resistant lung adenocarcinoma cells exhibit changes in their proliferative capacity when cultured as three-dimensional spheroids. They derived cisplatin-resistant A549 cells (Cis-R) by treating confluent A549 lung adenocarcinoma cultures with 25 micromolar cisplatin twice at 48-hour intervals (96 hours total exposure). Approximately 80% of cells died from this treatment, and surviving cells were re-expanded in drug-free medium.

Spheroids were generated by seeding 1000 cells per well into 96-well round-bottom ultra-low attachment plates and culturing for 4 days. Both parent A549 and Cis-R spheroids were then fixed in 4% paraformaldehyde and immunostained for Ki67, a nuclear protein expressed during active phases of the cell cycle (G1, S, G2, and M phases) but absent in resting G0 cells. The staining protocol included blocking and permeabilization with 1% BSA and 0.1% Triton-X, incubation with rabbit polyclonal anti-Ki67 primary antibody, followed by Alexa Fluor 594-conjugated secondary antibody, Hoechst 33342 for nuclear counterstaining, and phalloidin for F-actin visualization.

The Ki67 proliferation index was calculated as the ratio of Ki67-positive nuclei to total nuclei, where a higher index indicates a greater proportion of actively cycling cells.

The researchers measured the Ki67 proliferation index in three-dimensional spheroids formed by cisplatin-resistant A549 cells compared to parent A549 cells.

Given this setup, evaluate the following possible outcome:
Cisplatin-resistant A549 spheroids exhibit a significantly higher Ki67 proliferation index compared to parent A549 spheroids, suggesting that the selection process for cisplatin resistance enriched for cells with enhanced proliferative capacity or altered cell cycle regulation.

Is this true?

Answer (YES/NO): NO